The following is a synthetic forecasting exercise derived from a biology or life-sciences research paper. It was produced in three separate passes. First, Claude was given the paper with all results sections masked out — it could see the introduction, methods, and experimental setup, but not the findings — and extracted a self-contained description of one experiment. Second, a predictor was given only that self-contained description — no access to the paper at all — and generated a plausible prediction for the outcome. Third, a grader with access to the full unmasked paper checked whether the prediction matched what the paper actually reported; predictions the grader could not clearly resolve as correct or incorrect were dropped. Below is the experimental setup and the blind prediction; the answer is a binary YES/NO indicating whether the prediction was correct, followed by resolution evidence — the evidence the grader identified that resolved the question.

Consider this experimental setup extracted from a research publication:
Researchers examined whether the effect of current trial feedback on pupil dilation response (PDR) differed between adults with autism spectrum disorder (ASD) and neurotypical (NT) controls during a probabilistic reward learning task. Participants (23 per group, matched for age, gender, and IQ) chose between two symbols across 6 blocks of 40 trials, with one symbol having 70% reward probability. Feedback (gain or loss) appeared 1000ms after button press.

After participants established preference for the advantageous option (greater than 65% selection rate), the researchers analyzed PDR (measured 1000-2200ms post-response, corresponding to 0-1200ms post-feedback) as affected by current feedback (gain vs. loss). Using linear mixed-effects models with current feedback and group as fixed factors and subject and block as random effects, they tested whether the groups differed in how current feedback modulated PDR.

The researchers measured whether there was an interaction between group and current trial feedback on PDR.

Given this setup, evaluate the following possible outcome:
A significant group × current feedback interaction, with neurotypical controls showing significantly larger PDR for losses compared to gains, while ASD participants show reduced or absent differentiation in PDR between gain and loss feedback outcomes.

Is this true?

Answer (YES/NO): NO